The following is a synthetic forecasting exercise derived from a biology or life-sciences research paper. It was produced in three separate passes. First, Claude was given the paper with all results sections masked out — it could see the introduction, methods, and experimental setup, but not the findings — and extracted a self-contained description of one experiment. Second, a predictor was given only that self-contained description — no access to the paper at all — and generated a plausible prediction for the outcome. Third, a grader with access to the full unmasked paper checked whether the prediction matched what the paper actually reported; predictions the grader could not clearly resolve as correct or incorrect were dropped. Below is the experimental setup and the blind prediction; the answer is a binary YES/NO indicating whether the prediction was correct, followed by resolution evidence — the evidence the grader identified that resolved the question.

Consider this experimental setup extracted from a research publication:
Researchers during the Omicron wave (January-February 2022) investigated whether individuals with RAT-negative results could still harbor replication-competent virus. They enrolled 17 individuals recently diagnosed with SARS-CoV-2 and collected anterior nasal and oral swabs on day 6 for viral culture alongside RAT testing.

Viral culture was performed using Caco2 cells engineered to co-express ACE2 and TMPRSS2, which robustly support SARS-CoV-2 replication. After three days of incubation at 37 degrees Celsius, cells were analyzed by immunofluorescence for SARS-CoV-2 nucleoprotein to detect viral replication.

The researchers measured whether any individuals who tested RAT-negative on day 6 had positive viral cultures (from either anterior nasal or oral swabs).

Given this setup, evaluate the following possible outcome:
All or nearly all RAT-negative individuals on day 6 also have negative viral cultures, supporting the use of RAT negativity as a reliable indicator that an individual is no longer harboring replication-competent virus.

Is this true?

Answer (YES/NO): YES